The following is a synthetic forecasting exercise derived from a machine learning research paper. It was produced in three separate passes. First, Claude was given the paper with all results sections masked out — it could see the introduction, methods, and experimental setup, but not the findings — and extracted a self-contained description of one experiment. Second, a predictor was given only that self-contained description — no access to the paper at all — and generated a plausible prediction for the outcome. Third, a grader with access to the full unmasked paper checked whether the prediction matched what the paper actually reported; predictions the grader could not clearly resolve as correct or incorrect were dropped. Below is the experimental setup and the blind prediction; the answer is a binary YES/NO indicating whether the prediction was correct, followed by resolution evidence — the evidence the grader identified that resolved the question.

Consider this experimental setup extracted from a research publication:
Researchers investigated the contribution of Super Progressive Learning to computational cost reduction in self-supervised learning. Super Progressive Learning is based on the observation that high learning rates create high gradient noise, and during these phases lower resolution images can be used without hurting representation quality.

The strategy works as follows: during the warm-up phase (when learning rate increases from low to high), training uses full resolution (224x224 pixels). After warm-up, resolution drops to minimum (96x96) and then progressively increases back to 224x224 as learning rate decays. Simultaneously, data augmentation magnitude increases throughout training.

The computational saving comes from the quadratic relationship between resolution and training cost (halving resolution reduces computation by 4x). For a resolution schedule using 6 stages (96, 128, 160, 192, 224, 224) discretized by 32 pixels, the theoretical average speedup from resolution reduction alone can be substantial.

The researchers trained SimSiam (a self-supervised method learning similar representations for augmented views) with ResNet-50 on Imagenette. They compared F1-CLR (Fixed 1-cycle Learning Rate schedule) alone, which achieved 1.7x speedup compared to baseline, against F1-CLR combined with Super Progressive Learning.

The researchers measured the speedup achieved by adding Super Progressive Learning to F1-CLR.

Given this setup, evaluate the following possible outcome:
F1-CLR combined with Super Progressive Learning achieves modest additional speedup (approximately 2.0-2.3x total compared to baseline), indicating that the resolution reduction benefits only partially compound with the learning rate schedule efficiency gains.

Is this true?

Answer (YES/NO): NO